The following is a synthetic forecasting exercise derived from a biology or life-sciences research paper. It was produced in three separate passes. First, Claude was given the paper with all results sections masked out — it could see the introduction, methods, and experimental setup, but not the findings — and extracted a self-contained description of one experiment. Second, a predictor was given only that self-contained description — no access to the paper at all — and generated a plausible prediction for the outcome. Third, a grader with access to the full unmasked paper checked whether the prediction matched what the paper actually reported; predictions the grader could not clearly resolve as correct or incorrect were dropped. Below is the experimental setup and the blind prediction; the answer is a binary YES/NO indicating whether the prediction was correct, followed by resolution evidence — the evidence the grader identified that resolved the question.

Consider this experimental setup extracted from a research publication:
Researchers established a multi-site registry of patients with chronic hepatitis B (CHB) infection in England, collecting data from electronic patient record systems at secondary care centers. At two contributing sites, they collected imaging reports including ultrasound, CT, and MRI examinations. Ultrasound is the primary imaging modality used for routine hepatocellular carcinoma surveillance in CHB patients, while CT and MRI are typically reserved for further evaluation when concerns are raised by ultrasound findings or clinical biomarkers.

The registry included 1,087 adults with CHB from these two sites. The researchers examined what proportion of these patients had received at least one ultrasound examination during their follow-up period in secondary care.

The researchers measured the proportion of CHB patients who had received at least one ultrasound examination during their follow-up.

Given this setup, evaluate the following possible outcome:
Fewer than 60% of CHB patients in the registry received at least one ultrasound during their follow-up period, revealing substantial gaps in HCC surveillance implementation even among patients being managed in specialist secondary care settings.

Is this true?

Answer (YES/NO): YES